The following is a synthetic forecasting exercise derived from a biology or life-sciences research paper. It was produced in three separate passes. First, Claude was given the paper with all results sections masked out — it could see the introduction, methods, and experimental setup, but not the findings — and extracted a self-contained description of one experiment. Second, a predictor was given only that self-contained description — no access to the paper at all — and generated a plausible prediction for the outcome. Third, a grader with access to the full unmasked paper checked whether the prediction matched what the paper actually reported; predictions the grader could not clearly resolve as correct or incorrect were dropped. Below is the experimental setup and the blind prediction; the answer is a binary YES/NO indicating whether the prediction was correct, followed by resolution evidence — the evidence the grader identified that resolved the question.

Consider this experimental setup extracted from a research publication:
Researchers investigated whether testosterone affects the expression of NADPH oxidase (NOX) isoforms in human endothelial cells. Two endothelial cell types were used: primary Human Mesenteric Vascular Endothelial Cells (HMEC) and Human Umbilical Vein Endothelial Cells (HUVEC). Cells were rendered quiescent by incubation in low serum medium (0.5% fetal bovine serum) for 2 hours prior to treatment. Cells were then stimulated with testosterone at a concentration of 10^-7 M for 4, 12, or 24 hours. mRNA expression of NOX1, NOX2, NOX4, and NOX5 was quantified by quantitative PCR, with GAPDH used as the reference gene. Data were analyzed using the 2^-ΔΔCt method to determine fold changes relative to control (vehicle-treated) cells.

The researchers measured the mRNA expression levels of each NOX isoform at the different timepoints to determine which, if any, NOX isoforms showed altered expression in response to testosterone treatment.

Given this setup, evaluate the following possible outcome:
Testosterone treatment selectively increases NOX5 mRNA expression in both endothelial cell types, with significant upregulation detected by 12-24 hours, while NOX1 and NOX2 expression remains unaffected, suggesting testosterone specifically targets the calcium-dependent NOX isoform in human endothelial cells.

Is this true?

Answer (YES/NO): NO